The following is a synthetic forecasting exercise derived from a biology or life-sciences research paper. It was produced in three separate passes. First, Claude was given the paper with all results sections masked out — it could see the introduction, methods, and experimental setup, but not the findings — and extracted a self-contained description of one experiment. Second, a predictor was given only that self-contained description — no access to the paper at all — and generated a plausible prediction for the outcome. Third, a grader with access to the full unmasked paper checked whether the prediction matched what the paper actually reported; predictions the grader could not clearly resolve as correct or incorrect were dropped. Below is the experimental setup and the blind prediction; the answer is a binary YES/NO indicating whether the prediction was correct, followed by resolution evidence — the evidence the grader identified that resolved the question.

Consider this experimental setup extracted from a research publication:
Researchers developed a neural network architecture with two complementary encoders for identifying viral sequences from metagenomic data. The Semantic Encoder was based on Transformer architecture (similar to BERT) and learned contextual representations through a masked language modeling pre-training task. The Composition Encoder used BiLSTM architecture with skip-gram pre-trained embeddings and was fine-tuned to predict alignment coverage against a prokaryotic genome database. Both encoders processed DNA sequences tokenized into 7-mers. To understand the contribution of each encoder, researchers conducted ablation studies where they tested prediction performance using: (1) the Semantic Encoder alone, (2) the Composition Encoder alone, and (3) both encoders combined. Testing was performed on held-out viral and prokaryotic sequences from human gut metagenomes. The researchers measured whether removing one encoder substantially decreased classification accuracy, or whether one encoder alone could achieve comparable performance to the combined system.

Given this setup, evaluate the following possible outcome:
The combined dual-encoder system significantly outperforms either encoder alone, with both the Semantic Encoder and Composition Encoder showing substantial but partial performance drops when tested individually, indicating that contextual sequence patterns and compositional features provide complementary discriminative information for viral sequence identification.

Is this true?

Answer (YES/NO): YES